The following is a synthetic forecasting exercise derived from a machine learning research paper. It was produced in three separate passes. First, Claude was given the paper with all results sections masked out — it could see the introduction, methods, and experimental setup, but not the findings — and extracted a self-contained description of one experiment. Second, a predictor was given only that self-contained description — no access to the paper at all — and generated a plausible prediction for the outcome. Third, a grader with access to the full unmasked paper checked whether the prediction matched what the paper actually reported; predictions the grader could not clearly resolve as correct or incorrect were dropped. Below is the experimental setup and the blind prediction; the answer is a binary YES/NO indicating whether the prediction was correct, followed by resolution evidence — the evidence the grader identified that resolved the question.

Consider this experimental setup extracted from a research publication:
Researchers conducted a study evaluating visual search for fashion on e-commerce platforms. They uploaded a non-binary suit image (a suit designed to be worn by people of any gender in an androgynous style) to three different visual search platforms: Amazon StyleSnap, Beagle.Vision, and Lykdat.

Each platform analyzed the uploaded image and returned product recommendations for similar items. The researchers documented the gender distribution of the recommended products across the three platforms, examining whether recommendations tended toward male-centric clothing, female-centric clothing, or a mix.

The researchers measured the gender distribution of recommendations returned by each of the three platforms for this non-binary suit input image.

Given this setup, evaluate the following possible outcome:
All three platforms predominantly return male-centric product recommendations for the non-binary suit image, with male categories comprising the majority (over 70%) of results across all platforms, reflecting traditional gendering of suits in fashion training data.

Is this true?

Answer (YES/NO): NO